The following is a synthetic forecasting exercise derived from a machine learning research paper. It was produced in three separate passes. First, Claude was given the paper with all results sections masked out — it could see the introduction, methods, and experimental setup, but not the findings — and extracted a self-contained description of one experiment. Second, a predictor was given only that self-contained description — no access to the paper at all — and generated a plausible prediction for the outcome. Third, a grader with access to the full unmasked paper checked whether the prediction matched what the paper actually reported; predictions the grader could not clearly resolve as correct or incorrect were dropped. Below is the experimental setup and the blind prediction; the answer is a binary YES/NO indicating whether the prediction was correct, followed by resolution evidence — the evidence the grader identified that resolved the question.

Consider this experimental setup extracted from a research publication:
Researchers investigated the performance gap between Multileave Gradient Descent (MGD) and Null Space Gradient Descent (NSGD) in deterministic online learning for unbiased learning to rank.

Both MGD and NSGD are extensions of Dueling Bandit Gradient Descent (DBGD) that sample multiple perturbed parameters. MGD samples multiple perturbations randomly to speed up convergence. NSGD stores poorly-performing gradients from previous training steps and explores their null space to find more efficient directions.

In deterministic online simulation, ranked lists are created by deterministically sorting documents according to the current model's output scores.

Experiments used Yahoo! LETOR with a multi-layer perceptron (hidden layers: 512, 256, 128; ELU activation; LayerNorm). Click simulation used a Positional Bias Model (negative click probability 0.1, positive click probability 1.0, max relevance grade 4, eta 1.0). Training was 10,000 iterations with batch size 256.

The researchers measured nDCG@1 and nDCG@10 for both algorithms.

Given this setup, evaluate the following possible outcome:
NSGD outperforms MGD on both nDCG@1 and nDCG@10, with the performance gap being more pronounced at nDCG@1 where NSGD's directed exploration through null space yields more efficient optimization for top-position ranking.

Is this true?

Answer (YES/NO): NO